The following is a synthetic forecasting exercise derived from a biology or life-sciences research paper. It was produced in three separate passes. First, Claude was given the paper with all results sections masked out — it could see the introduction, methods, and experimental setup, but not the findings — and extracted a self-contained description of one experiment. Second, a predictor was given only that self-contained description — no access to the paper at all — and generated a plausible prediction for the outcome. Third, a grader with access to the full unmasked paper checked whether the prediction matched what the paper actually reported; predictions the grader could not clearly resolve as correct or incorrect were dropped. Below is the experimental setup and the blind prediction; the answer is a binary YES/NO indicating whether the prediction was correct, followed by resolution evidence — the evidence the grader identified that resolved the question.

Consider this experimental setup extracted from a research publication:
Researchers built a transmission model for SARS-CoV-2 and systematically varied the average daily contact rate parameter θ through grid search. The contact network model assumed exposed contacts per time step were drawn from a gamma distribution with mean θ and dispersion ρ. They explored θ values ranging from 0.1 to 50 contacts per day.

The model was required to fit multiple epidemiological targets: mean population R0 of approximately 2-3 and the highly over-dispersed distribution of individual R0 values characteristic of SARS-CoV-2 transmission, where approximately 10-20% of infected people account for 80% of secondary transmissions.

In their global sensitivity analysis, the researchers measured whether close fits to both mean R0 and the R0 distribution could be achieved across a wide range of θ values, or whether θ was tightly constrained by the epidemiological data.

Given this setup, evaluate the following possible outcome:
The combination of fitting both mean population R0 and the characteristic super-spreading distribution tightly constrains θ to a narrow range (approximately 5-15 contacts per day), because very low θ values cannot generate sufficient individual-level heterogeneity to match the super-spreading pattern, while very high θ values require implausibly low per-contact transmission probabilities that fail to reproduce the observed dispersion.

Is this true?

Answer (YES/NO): NO